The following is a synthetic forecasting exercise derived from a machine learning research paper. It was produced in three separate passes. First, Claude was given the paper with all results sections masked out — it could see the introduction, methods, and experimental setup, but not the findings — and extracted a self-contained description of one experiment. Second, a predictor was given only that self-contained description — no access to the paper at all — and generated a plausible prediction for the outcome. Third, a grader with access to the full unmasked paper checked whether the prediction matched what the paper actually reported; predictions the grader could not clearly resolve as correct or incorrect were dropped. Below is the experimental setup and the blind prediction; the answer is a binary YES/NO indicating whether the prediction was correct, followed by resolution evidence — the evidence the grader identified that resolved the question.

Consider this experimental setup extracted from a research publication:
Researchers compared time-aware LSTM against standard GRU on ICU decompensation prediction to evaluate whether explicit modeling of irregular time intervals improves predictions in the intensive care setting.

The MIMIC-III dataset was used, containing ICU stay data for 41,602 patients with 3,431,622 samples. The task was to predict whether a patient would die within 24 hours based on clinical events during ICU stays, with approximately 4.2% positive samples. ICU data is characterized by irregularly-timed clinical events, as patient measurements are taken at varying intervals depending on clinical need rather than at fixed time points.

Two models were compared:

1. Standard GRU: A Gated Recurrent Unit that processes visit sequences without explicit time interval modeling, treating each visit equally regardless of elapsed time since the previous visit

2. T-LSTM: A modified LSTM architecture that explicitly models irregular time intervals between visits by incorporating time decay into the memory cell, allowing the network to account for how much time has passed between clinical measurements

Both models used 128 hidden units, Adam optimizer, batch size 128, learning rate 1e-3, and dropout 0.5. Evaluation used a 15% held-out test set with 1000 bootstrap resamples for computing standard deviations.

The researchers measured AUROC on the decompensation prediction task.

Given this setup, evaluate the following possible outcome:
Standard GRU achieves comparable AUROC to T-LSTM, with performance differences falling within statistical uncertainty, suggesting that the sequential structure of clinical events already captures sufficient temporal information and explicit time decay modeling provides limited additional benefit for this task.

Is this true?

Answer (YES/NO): YES